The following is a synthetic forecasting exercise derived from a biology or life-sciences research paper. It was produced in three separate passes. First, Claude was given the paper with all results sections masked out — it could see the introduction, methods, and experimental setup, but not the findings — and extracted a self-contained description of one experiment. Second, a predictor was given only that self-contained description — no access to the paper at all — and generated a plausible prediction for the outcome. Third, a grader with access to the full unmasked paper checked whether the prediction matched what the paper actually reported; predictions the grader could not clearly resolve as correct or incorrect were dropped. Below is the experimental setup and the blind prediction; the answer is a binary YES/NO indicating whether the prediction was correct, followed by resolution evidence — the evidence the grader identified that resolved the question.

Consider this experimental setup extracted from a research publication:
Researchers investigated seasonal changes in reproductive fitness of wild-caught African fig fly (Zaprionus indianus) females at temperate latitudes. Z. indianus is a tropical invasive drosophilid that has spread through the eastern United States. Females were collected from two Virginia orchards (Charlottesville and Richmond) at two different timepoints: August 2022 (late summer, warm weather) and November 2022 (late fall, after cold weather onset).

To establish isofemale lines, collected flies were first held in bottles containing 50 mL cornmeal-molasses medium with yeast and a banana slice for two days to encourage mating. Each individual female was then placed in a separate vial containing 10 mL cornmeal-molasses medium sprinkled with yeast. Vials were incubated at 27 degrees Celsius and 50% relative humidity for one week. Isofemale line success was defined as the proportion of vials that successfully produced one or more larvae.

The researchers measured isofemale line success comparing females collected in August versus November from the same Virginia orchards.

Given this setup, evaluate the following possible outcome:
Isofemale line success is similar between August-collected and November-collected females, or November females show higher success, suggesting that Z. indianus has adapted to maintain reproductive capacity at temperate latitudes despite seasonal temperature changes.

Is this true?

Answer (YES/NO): NO